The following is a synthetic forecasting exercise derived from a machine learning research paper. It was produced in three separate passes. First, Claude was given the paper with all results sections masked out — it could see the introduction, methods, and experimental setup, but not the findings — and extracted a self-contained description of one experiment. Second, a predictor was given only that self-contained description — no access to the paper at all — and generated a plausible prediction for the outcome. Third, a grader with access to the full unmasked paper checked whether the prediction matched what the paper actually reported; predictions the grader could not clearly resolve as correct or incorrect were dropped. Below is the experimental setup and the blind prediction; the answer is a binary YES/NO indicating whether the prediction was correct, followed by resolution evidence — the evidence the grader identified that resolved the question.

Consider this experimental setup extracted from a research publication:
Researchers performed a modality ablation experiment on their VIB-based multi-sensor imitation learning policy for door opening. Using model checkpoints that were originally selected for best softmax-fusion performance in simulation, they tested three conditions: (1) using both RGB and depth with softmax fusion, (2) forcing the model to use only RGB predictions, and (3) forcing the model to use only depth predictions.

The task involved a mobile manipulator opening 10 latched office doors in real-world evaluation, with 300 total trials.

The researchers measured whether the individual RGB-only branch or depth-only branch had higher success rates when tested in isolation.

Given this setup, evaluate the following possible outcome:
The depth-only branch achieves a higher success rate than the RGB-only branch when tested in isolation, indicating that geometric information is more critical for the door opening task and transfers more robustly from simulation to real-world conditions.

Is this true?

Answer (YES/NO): YES